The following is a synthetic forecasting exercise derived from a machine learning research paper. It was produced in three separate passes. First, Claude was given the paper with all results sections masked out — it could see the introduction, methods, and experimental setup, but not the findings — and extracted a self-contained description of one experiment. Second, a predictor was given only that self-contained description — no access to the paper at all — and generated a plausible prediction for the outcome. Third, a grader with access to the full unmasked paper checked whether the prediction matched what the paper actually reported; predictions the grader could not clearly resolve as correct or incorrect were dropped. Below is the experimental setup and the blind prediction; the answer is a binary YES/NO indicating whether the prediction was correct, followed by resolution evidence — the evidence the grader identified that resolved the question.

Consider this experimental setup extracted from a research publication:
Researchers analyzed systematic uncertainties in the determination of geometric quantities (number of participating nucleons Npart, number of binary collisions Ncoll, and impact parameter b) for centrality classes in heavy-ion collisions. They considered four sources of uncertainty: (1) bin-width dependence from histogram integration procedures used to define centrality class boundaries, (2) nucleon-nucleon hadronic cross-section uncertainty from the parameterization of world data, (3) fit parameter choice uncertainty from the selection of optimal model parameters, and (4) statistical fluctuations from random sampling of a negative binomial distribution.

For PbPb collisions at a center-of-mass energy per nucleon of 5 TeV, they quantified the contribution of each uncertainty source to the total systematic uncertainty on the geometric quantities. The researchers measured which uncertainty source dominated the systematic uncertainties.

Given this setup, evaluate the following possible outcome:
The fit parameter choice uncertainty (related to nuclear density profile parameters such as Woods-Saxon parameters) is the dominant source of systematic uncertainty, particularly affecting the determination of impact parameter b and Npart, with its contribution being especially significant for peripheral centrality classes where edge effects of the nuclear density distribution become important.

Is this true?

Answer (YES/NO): NO